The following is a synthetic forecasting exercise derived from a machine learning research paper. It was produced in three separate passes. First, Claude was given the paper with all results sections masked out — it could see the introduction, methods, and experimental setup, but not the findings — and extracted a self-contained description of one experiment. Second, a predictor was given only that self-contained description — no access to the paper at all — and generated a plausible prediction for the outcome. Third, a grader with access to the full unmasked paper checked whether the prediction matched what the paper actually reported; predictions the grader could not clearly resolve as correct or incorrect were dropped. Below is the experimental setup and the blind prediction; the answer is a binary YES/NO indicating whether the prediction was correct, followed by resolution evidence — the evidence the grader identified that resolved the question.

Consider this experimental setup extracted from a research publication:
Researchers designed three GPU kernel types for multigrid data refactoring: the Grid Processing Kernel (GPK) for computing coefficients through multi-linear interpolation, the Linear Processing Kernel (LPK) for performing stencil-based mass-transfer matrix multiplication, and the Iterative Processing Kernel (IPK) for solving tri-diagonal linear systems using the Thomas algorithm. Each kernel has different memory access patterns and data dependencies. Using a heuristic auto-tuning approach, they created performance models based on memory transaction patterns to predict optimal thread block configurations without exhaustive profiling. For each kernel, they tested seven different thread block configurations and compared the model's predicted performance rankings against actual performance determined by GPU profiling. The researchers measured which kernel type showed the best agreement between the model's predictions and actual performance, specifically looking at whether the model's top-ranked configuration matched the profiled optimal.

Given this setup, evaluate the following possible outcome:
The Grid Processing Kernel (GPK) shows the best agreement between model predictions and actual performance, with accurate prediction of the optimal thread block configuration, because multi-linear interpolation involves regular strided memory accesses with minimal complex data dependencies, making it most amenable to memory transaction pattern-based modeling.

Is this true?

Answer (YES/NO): NO